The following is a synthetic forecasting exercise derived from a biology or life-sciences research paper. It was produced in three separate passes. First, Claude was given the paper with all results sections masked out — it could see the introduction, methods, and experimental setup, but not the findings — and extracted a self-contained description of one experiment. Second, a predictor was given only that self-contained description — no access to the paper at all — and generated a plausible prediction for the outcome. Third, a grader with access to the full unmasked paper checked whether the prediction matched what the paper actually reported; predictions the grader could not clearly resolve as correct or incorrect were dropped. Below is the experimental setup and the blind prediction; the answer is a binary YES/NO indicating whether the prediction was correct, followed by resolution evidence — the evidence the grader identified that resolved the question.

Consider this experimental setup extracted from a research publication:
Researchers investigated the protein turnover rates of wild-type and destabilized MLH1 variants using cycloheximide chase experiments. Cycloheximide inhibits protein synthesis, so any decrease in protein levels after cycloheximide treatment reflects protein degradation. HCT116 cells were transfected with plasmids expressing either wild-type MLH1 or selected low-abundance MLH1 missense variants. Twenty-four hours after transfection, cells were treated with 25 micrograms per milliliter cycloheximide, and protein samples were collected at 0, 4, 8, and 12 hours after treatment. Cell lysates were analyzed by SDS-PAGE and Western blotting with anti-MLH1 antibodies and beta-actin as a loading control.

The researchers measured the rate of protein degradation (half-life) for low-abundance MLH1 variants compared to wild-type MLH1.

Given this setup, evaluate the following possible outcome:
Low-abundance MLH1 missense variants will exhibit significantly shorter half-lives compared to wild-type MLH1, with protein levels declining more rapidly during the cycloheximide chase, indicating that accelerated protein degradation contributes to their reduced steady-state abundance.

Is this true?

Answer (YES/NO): YES